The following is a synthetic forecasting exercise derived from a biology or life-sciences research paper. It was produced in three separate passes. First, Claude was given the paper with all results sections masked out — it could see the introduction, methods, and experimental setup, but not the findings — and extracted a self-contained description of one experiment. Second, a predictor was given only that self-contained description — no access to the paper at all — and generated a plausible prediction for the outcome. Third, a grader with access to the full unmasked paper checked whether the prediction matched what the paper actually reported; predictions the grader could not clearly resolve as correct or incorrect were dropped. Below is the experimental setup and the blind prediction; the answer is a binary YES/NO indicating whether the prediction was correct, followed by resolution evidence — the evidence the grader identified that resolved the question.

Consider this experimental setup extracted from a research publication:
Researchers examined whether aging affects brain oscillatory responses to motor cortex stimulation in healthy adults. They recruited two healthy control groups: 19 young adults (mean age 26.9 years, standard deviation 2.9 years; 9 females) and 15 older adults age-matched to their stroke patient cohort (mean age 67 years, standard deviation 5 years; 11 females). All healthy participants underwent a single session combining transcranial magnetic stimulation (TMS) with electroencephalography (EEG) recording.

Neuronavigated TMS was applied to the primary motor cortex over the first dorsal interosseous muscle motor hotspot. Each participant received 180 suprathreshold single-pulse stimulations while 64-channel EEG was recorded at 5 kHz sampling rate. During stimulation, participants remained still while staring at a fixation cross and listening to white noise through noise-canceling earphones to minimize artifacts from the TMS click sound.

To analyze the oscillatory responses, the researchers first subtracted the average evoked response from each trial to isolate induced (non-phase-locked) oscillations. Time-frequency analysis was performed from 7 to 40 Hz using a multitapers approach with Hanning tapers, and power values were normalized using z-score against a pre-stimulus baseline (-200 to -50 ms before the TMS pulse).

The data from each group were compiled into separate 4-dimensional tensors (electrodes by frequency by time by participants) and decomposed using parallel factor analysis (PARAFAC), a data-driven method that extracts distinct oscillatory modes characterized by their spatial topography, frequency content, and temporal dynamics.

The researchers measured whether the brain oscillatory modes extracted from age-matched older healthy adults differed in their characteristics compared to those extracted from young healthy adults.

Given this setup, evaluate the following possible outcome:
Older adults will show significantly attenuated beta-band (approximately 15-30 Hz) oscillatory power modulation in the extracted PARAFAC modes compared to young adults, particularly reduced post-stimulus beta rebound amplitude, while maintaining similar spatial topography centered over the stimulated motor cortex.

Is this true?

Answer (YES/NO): NO